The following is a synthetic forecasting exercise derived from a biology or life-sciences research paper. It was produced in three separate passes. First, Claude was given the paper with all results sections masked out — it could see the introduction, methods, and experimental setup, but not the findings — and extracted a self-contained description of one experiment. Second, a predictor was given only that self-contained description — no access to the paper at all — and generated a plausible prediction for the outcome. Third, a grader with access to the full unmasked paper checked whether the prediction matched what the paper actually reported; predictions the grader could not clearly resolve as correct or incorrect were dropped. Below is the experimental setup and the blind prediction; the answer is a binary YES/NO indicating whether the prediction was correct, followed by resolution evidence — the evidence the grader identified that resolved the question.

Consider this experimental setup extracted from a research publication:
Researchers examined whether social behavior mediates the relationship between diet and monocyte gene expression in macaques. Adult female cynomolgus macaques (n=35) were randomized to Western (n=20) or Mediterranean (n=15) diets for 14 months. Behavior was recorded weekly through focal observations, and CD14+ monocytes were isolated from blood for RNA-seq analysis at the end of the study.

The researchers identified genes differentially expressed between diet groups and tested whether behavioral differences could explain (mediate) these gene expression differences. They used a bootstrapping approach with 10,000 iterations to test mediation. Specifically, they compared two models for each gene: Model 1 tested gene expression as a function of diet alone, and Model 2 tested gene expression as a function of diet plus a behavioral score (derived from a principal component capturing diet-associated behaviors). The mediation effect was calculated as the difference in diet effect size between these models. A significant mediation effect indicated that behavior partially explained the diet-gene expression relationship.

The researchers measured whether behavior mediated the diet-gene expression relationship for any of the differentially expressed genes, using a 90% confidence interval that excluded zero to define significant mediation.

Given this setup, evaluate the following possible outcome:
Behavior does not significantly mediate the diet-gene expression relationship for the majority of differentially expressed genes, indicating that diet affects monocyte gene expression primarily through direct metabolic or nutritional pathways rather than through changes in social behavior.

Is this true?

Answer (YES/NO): NO